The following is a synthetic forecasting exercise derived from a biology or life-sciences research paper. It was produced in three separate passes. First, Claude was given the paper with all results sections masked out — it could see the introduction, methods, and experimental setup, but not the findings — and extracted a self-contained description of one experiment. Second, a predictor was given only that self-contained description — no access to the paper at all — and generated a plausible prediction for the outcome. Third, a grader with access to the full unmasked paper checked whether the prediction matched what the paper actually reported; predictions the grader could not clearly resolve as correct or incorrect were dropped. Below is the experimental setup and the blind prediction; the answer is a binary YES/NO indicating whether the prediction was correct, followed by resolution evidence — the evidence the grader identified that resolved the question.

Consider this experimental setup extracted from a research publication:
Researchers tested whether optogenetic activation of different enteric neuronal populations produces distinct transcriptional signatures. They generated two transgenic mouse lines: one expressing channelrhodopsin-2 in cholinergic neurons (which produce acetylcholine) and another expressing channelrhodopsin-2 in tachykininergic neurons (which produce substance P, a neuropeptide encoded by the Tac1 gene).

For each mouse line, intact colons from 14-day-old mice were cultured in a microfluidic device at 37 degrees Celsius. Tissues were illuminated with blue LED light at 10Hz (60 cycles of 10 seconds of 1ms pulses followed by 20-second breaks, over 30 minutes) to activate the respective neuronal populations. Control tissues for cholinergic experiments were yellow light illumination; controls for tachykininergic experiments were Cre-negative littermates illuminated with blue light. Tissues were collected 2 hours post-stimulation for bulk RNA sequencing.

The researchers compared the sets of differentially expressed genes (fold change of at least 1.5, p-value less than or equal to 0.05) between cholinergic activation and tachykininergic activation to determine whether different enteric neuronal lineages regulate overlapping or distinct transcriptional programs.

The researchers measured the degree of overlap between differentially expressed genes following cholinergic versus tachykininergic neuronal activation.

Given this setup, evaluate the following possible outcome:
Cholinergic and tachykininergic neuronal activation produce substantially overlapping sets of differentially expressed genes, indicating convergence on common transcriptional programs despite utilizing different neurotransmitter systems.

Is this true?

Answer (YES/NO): NO